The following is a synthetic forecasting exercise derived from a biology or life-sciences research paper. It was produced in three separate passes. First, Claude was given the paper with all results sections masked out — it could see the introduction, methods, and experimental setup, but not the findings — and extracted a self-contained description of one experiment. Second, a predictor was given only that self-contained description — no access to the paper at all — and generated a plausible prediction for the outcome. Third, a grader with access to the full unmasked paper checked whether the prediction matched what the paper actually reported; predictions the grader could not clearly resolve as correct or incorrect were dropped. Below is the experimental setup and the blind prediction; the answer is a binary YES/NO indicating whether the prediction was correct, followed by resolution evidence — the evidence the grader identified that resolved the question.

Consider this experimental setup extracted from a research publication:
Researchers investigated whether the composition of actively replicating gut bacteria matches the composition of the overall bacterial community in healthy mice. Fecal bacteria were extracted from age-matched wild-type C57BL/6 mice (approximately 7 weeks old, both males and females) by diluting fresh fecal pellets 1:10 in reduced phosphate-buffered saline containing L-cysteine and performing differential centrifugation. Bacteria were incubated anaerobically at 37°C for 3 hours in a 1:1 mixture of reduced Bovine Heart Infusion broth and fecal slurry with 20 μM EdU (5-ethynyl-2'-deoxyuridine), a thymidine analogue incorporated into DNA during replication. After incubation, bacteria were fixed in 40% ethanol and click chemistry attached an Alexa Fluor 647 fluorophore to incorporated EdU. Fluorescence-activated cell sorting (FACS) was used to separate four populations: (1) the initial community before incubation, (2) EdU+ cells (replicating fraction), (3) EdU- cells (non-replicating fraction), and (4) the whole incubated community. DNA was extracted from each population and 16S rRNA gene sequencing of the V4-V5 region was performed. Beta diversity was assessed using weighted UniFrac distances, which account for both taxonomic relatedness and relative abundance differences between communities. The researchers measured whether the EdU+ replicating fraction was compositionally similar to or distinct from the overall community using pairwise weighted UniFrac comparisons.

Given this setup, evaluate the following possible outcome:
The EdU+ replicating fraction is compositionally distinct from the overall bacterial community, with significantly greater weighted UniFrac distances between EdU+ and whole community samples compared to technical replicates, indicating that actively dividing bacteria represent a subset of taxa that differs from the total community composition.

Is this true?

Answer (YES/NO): YES